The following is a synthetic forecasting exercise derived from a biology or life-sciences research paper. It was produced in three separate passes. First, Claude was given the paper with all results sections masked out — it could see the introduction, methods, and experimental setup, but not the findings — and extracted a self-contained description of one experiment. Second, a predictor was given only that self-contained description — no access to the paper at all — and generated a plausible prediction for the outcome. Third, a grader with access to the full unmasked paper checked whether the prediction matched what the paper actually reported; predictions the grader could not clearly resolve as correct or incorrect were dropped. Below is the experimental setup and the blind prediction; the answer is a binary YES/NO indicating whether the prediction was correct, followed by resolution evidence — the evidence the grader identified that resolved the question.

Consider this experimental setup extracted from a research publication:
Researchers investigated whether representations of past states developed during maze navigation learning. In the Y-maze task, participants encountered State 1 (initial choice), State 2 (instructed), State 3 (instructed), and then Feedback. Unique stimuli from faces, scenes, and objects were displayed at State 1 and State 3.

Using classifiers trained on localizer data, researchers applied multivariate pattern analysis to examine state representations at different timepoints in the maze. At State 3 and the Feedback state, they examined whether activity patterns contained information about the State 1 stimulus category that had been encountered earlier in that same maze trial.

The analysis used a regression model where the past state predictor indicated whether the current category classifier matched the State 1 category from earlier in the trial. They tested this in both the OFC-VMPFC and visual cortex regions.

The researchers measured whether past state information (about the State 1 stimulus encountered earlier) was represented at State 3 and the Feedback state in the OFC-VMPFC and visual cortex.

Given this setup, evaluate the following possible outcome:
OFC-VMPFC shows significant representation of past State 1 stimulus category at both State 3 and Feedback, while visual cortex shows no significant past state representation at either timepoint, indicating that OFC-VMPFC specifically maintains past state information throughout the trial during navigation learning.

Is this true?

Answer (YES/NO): NO